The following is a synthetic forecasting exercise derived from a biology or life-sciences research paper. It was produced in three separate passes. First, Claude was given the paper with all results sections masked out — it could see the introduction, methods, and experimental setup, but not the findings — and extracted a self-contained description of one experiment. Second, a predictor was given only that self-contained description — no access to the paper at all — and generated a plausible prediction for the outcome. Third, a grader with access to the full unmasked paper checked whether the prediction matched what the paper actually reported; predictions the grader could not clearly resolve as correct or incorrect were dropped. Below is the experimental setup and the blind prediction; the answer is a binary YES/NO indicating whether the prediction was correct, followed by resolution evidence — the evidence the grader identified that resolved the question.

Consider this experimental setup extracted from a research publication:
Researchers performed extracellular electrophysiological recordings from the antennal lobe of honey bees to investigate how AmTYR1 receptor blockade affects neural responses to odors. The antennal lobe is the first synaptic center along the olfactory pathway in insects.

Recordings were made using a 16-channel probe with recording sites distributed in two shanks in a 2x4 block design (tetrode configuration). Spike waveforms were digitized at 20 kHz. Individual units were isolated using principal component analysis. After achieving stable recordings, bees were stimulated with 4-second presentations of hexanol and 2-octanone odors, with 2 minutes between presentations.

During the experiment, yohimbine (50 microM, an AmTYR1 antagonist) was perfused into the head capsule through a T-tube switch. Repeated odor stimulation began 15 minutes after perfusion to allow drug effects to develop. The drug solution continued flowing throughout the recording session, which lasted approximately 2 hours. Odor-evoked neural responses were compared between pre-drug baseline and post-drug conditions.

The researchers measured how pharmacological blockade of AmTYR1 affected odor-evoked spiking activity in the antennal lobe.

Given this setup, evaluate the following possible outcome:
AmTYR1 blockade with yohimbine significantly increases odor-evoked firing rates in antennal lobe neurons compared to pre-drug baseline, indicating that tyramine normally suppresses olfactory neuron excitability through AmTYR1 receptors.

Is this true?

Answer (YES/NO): NO